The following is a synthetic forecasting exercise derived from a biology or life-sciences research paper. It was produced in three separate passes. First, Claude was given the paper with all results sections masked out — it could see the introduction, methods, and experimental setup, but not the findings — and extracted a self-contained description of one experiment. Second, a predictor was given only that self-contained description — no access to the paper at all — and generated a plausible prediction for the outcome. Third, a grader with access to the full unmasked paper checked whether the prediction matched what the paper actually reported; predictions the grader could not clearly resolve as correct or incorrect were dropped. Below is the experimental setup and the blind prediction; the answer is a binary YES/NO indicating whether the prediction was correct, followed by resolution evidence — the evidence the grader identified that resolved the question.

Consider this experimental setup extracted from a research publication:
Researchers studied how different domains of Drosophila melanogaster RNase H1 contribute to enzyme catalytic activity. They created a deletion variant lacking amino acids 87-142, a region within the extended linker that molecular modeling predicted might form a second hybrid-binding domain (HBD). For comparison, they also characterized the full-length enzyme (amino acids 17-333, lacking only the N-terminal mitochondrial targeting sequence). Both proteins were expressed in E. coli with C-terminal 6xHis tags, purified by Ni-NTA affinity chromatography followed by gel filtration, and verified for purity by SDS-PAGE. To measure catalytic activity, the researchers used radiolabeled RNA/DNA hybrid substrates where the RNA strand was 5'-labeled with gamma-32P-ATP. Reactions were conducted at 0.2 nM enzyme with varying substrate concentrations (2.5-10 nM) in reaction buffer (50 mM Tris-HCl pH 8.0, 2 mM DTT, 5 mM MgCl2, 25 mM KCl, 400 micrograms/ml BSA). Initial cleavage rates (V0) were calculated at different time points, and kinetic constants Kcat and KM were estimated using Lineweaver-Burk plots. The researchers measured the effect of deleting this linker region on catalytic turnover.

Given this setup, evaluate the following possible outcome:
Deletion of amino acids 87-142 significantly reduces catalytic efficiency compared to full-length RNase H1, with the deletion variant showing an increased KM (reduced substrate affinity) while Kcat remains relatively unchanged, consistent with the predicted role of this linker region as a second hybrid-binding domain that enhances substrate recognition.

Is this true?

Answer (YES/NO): NO